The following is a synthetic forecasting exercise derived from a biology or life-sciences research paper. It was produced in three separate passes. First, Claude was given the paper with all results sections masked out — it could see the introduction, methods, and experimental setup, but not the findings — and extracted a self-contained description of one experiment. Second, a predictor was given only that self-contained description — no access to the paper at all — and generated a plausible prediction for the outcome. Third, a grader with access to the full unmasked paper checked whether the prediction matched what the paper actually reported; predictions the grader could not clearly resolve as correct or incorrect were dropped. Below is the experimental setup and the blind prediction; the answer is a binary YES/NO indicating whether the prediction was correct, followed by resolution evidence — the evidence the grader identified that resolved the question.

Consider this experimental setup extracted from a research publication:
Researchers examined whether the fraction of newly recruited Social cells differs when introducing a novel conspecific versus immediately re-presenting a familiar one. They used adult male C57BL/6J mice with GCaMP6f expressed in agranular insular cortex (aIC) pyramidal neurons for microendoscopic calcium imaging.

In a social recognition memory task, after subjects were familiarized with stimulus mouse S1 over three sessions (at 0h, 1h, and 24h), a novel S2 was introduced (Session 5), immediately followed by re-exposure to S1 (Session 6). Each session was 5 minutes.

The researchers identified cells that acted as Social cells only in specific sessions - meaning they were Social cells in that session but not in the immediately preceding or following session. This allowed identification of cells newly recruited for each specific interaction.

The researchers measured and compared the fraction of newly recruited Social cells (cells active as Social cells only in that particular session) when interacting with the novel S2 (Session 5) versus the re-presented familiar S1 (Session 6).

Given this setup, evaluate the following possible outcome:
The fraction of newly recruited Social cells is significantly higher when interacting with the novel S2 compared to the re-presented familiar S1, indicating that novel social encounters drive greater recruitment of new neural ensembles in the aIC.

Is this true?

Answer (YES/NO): NO